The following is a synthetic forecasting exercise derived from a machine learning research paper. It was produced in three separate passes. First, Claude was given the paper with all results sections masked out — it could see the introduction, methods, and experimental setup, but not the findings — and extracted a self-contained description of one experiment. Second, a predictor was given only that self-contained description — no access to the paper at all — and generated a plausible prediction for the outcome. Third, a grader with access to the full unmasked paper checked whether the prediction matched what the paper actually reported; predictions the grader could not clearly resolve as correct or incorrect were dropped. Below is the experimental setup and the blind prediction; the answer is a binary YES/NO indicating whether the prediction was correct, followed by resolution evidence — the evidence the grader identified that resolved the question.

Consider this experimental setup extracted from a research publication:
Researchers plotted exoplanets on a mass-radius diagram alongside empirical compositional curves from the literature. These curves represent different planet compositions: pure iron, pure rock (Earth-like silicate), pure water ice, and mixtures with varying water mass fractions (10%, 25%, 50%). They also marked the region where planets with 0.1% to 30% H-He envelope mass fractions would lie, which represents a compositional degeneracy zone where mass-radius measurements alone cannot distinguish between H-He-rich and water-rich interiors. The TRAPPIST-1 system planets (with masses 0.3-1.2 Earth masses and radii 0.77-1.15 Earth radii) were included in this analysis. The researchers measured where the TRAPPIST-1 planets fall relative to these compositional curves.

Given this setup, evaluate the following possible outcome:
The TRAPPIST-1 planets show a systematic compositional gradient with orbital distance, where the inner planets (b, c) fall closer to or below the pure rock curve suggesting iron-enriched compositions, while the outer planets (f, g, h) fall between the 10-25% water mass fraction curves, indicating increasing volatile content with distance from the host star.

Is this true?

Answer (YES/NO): NO